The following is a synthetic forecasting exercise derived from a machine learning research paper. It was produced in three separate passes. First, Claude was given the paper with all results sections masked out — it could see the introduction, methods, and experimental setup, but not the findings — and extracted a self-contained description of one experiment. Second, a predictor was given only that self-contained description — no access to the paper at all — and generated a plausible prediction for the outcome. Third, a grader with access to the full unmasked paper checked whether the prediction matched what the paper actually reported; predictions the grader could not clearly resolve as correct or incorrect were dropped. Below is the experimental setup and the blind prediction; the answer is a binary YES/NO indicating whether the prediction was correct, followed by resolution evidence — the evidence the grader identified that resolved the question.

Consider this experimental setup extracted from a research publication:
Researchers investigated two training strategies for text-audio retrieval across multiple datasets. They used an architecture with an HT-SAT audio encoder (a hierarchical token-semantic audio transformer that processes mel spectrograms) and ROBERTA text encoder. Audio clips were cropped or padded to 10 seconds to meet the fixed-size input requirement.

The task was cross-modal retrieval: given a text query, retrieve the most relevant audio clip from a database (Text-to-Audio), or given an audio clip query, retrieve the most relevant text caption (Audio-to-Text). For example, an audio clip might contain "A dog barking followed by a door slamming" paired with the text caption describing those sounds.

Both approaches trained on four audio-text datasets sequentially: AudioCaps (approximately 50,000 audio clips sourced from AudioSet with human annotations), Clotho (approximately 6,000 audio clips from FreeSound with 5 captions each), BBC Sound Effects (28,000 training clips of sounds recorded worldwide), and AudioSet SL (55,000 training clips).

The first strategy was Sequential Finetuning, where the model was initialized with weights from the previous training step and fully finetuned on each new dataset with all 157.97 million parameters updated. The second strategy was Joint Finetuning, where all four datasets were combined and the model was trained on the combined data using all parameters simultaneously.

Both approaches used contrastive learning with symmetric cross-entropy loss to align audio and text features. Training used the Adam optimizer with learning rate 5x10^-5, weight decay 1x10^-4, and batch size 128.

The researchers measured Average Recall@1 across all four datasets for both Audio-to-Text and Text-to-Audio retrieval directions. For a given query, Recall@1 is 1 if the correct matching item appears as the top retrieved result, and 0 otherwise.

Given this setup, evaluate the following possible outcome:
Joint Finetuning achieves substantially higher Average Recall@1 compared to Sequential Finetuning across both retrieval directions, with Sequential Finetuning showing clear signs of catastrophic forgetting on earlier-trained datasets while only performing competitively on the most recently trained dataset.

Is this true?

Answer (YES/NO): NO